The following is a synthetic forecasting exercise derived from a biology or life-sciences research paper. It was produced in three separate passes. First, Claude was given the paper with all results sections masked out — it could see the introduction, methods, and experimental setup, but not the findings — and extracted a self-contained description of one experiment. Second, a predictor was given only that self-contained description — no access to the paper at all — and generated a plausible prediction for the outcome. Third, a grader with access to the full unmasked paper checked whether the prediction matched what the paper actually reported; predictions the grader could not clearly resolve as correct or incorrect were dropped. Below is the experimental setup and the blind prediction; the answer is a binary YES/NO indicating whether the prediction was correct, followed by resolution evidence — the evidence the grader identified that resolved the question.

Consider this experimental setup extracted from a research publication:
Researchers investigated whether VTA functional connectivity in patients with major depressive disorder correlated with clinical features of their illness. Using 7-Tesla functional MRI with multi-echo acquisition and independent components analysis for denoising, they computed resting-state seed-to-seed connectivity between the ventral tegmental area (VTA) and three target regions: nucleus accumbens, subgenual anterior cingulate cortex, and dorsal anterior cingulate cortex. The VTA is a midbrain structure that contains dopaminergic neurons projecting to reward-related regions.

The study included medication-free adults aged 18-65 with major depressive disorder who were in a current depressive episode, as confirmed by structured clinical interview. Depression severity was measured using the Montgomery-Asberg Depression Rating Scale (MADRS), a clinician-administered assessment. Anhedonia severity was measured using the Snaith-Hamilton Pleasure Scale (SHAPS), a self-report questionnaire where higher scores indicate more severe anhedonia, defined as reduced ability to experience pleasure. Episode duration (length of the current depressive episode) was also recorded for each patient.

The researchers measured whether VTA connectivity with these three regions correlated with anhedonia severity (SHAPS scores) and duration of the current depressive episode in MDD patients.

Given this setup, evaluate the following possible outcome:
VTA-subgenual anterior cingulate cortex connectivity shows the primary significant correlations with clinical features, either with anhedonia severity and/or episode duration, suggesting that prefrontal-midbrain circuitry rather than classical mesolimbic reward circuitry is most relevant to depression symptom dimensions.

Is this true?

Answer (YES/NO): YES